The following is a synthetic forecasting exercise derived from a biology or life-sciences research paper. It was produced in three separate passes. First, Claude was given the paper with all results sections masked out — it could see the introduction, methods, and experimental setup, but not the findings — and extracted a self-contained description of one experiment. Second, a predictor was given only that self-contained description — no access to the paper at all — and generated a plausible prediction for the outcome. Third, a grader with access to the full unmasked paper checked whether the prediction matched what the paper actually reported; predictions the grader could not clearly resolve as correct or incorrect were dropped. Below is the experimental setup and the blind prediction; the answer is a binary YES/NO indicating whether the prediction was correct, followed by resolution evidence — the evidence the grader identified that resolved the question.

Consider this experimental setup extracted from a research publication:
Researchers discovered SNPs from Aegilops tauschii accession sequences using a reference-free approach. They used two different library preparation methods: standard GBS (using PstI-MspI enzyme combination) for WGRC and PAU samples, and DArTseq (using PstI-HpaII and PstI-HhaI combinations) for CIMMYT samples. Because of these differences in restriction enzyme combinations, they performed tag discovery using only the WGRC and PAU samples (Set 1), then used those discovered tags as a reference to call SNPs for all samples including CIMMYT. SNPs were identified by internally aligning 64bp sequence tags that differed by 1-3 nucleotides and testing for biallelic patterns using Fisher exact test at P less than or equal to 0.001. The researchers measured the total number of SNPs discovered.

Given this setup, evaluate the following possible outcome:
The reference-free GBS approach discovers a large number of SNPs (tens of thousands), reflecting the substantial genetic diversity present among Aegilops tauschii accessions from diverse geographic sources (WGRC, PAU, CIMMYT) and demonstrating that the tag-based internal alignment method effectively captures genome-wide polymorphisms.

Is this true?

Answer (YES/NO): YES